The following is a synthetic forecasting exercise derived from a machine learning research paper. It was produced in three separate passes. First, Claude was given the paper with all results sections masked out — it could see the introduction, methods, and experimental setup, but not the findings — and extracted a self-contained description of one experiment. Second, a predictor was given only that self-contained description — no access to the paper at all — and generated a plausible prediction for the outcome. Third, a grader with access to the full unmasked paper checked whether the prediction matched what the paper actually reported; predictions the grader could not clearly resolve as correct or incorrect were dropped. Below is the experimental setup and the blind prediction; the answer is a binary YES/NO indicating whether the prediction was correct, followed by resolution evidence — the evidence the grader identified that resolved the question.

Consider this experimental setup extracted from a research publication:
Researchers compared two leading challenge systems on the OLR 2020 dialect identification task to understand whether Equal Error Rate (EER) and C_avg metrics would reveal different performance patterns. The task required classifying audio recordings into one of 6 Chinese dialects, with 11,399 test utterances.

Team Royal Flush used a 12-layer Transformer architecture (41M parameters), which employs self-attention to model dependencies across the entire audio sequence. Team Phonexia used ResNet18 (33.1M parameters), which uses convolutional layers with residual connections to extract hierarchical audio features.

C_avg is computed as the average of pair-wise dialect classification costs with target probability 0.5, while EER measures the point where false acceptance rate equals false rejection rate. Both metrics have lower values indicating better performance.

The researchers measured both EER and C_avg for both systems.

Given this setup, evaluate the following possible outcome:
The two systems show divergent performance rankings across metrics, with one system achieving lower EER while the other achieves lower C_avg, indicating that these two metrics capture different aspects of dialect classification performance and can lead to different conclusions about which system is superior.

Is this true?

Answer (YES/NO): NO